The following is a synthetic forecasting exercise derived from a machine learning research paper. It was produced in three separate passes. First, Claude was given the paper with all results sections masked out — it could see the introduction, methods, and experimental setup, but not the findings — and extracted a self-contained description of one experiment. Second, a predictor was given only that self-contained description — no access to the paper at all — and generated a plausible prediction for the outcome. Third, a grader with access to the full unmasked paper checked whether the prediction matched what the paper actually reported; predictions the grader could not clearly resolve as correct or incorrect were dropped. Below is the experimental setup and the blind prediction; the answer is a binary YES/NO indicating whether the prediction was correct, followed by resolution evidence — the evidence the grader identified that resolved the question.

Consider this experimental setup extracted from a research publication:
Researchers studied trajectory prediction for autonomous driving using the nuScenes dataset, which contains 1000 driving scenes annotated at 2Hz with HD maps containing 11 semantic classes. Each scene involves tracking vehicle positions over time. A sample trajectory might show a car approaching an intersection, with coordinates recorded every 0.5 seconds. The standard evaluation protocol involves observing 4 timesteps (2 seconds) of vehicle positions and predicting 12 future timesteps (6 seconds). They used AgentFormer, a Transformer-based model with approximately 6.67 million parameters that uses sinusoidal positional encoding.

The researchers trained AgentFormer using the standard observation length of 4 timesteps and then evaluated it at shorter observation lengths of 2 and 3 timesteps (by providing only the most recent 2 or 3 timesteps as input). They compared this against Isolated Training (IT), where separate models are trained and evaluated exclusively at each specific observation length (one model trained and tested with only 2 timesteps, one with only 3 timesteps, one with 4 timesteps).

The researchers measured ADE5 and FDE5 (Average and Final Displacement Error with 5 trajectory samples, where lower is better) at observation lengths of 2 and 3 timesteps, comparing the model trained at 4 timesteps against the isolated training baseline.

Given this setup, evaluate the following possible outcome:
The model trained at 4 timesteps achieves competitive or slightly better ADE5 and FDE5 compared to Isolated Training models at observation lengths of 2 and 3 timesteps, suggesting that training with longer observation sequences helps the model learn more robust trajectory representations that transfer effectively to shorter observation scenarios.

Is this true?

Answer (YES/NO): NO